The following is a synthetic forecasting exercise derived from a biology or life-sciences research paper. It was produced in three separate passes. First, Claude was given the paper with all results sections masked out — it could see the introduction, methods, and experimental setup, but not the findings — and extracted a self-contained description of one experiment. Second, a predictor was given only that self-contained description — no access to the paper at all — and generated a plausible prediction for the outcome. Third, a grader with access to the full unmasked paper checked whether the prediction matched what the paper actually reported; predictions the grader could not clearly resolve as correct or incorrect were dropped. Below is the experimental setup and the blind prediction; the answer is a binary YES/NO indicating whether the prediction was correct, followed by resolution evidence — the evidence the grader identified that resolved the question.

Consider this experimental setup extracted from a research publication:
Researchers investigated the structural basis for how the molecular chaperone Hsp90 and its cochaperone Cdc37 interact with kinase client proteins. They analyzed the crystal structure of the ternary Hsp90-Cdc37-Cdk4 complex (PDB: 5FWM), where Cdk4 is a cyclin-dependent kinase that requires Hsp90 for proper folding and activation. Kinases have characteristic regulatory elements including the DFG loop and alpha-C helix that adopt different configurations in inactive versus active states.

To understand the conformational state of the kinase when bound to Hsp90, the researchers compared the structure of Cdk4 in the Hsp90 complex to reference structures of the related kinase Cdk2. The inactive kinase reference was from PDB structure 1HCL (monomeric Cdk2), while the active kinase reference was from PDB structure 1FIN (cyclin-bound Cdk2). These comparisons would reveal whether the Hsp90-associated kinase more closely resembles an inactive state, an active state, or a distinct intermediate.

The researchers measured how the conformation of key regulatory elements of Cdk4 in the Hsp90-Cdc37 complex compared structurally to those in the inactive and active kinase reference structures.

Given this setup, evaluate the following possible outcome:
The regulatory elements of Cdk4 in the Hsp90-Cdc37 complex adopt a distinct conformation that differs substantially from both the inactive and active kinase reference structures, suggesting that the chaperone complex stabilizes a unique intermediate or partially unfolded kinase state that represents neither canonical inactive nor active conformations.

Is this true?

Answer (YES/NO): NO